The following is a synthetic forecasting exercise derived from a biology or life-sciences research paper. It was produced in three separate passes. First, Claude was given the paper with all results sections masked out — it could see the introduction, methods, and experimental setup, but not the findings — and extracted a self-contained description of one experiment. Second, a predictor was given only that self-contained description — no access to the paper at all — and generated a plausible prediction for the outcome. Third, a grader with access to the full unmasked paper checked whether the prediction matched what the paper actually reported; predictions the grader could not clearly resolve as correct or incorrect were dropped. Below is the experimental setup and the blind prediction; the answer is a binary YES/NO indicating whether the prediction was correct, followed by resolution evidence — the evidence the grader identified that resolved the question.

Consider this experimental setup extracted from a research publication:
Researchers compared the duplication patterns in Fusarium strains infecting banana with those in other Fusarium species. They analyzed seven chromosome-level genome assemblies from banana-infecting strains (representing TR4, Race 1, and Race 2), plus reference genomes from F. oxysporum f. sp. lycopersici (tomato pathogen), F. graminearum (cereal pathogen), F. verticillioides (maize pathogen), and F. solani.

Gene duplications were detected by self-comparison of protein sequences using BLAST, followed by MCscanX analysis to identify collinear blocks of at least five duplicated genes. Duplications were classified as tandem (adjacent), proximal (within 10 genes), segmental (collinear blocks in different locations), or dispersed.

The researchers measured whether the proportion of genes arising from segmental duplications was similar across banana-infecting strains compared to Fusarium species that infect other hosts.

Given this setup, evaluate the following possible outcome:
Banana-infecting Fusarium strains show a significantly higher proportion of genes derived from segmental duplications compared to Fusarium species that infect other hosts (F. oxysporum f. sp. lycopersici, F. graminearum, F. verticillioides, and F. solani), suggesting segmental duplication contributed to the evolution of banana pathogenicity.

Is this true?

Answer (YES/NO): NO